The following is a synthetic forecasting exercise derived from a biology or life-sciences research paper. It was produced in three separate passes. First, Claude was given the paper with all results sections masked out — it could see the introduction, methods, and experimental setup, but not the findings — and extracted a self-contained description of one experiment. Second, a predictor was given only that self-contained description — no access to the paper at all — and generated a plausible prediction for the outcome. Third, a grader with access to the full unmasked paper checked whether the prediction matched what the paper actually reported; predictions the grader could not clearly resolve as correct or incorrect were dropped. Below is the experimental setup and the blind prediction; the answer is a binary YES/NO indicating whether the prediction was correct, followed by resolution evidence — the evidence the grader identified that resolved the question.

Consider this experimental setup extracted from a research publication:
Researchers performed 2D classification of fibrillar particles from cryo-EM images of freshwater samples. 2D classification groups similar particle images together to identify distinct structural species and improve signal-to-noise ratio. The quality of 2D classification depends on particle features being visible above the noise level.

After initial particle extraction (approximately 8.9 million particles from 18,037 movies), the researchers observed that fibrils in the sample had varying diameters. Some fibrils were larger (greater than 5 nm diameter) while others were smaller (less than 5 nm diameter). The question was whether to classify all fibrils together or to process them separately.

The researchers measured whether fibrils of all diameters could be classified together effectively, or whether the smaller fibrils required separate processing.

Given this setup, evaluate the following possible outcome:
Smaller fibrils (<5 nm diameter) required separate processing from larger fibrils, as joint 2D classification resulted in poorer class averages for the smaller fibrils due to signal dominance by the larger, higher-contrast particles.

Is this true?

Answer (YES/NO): YES